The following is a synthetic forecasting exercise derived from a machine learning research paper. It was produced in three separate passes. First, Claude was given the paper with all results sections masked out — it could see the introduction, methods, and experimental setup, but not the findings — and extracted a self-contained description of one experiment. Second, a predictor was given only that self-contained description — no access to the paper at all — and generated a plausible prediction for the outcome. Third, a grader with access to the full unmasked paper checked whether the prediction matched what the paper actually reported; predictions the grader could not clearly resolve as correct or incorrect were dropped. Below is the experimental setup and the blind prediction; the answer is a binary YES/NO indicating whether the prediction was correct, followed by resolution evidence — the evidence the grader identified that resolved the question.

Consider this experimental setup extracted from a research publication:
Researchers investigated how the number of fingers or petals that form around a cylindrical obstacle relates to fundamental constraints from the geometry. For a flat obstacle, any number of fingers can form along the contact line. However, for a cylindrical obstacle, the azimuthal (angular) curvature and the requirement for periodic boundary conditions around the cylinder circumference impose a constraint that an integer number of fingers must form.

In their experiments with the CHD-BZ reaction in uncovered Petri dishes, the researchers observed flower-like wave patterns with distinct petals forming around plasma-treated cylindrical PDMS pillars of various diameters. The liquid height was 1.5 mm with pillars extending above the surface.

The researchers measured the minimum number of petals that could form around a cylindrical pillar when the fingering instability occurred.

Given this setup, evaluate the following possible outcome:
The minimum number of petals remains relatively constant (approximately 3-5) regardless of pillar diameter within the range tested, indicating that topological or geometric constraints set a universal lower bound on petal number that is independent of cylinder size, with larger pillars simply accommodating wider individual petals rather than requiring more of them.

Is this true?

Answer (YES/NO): NO